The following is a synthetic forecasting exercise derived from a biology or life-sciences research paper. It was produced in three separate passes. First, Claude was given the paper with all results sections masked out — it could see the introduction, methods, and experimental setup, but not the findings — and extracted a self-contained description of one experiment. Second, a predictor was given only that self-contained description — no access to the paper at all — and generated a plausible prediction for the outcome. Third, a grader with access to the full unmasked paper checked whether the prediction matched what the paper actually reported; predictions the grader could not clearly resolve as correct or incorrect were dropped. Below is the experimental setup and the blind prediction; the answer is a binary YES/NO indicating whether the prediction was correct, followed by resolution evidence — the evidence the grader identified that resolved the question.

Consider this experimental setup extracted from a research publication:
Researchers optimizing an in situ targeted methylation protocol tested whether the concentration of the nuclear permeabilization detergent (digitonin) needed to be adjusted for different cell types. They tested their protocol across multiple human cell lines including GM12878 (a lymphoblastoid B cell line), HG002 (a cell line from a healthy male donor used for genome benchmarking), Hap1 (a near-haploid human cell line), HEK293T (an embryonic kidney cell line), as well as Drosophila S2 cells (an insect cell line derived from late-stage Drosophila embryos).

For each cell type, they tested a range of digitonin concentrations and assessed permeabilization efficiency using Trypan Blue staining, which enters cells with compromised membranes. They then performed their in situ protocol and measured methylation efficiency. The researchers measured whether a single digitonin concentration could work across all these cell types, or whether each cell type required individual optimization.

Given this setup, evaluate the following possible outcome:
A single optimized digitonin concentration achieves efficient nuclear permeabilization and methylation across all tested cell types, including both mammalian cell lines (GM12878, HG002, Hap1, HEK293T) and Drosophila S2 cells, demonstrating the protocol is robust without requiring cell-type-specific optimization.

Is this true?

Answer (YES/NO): YES